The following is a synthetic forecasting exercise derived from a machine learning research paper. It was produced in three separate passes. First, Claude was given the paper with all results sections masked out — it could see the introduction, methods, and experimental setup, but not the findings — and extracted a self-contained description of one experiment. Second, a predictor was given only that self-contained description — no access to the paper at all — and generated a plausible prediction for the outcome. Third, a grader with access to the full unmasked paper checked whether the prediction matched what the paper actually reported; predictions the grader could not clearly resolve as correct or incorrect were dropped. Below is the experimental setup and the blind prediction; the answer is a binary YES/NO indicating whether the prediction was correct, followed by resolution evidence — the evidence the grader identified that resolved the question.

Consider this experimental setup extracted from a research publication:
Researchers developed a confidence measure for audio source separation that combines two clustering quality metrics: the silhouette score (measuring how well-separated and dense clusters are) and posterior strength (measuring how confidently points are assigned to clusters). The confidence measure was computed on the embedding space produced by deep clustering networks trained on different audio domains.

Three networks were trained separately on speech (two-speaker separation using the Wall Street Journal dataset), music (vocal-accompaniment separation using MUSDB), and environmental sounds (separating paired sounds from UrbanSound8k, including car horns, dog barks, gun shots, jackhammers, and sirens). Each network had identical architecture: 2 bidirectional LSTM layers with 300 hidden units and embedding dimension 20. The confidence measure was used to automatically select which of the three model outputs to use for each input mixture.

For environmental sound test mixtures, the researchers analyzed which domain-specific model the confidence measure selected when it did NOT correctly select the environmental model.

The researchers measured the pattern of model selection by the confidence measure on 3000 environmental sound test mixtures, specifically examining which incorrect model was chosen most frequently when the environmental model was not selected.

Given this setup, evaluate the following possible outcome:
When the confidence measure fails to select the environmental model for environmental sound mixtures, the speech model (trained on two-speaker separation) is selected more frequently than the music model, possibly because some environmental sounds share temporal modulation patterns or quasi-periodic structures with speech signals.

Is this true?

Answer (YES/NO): NO